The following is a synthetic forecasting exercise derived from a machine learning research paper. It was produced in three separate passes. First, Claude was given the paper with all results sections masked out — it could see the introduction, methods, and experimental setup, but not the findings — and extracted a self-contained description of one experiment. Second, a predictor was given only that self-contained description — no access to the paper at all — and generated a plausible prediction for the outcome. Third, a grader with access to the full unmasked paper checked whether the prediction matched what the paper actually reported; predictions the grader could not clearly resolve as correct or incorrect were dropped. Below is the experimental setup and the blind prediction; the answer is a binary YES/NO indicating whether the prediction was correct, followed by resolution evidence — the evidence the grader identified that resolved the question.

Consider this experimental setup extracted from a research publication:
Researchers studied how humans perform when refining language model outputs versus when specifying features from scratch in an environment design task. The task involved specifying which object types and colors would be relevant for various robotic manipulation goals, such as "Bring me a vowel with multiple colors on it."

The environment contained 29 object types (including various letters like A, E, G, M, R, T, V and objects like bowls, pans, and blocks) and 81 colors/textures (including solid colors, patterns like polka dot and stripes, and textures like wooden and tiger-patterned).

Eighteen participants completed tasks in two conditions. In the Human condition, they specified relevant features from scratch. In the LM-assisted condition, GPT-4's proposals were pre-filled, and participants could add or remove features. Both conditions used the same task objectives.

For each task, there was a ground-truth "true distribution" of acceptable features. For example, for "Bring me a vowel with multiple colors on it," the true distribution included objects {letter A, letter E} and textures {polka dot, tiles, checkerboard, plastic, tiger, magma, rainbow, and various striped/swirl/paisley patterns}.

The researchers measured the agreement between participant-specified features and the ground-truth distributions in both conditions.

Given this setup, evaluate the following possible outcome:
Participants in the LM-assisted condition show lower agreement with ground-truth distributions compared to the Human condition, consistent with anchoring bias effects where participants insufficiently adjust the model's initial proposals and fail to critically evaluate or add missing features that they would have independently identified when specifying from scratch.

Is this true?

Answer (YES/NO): NO